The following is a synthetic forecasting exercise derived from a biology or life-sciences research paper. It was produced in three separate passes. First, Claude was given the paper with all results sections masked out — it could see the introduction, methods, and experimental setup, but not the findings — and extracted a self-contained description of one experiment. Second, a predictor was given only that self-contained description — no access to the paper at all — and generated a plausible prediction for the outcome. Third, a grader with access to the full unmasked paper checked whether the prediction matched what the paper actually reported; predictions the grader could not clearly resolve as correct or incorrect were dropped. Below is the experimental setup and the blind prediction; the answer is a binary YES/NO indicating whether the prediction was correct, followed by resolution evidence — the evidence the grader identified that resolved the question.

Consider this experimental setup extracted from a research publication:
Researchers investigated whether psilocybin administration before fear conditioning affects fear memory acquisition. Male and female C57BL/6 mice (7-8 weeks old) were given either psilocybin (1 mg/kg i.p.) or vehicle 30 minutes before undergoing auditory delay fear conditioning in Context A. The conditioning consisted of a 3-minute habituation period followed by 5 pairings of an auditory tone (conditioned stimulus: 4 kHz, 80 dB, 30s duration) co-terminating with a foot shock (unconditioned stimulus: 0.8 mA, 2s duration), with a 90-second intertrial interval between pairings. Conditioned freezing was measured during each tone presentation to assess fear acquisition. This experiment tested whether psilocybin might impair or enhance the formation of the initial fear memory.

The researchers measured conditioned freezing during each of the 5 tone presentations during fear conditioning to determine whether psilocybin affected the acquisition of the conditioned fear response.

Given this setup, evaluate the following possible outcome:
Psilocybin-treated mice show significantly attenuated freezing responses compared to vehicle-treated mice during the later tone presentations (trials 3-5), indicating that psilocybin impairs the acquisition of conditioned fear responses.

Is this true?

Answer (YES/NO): NO